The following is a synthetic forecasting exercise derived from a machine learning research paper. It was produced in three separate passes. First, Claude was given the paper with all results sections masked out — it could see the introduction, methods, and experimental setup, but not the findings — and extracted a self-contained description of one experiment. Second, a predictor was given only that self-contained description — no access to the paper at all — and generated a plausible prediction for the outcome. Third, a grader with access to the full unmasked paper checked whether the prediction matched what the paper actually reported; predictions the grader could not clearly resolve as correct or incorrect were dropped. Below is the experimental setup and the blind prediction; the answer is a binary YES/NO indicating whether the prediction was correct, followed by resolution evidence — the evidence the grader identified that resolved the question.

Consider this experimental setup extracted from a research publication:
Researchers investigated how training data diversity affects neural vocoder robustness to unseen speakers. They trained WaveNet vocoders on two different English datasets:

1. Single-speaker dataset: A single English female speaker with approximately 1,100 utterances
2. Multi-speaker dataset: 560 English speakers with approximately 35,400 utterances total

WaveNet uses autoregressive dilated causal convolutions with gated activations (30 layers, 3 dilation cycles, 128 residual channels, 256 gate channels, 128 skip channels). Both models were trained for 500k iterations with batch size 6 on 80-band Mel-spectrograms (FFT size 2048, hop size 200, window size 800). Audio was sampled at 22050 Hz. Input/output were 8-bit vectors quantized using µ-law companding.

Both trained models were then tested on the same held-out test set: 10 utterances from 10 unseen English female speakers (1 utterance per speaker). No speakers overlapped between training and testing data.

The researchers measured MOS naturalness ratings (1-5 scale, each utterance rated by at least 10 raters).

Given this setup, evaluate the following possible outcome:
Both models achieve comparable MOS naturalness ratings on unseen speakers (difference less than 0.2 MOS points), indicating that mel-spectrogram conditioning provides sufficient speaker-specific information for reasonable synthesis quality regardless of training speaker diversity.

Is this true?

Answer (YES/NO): NO